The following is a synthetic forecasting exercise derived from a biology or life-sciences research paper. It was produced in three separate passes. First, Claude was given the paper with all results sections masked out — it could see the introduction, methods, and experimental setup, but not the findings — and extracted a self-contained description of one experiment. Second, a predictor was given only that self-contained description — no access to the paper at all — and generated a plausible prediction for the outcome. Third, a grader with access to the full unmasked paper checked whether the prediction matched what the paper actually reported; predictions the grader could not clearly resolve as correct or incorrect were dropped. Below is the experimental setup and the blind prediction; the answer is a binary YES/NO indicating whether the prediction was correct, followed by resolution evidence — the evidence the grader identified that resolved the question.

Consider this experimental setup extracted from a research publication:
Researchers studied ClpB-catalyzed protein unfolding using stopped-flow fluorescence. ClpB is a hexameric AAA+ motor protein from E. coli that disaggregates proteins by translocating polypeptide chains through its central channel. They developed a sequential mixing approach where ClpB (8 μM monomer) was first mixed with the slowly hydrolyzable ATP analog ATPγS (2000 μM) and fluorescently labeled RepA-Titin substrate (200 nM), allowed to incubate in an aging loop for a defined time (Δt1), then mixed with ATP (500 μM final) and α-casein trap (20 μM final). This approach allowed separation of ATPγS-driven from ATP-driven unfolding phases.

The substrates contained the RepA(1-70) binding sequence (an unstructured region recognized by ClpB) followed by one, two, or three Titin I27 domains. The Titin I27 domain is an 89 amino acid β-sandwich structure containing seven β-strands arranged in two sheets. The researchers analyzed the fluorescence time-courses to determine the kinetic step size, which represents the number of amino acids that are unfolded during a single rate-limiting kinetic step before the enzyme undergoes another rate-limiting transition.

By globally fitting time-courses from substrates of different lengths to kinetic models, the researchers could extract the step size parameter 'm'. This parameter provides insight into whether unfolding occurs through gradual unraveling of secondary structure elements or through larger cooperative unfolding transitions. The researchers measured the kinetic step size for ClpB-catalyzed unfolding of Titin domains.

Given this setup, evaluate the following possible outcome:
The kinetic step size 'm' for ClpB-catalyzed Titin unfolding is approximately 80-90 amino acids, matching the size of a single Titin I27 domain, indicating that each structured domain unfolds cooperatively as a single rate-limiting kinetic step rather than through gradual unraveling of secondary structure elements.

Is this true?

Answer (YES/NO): NO